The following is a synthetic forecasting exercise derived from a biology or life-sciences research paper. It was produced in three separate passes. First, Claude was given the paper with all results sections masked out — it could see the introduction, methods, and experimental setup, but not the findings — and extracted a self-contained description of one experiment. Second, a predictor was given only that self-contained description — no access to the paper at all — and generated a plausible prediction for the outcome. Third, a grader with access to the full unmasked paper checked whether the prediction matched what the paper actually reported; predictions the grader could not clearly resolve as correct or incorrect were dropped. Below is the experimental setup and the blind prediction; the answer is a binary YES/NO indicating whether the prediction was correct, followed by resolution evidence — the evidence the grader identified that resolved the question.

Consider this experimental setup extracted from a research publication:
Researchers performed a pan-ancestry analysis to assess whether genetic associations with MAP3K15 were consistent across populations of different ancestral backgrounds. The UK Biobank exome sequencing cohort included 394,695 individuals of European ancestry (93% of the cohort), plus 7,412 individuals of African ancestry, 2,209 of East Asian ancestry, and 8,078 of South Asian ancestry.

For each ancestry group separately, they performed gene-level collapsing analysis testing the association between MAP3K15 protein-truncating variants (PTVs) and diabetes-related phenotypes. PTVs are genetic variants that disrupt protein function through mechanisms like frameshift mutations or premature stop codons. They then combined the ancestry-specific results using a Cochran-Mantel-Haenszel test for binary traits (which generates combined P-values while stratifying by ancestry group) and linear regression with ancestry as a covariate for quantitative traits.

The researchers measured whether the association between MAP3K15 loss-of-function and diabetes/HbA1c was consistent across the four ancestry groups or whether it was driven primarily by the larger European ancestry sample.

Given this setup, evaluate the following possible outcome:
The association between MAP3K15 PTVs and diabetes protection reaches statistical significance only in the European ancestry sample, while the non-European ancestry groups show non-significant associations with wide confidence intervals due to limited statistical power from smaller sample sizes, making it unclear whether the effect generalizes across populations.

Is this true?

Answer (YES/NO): NO